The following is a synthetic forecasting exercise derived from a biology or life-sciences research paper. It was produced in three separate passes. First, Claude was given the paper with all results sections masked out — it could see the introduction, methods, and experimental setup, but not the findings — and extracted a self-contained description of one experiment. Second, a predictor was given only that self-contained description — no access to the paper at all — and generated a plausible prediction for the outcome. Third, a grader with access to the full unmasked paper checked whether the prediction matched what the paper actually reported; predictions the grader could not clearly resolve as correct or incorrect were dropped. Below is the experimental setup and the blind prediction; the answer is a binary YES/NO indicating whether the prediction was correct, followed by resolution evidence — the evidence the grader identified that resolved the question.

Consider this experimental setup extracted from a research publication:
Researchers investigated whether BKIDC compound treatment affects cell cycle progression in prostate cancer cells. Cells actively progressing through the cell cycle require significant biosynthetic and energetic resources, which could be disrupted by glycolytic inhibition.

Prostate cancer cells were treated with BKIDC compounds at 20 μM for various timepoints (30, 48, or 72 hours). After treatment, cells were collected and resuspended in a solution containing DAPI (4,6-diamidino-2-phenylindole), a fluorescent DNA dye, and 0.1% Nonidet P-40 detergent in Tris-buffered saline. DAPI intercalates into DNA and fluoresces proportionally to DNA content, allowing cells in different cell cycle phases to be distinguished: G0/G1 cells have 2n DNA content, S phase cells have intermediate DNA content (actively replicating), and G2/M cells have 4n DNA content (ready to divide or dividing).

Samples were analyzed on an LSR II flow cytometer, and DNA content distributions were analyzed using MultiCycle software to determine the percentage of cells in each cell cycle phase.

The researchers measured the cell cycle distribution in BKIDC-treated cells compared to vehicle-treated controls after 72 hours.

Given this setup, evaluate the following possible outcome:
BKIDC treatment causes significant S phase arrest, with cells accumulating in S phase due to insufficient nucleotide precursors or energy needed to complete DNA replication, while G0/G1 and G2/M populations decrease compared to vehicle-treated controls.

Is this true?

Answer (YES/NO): NO